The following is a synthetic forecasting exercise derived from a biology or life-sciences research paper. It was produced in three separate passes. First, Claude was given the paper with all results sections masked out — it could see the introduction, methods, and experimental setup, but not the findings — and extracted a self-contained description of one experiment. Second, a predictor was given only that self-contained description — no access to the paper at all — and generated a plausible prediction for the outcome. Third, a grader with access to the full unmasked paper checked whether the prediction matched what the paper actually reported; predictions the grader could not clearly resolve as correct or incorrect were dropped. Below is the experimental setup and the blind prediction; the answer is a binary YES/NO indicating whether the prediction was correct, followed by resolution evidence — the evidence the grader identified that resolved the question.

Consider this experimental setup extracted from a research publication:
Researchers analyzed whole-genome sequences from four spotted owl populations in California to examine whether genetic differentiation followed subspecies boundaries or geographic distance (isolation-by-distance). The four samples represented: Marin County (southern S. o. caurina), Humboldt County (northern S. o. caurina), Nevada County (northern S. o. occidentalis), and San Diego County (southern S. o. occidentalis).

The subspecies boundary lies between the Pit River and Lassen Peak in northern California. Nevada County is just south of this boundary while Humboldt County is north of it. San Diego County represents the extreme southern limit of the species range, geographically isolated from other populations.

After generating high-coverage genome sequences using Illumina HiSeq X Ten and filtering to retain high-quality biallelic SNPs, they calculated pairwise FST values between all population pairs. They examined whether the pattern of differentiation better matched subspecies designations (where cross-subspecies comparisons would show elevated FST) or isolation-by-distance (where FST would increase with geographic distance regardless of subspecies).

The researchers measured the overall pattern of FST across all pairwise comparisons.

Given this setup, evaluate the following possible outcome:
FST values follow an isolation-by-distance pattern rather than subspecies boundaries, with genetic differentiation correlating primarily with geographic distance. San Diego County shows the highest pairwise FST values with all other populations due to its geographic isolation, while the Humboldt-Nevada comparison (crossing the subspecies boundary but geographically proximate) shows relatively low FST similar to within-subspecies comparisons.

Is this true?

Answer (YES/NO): YES